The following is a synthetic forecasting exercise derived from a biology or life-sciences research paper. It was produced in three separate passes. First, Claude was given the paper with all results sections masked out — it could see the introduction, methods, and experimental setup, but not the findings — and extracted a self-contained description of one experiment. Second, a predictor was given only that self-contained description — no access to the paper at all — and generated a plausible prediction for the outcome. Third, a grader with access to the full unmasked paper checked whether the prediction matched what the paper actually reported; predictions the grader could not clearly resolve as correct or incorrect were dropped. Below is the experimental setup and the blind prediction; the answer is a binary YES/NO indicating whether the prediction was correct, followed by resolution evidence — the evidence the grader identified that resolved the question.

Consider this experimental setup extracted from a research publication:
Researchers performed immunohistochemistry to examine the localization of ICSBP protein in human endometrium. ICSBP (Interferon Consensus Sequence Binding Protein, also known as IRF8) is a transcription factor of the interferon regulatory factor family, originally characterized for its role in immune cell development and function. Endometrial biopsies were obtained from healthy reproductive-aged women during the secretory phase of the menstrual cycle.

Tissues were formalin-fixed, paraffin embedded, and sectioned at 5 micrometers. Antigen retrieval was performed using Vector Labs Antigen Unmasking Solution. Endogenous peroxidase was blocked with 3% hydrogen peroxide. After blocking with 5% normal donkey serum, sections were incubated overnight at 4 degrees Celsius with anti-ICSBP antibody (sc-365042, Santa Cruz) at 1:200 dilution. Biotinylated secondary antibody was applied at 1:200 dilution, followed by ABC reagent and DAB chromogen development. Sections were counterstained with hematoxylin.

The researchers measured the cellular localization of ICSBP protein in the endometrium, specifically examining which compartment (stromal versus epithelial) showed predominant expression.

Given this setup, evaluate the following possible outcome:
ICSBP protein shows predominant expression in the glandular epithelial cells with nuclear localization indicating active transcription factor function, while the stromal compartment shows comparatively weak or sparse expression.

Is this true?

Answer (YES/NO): NO